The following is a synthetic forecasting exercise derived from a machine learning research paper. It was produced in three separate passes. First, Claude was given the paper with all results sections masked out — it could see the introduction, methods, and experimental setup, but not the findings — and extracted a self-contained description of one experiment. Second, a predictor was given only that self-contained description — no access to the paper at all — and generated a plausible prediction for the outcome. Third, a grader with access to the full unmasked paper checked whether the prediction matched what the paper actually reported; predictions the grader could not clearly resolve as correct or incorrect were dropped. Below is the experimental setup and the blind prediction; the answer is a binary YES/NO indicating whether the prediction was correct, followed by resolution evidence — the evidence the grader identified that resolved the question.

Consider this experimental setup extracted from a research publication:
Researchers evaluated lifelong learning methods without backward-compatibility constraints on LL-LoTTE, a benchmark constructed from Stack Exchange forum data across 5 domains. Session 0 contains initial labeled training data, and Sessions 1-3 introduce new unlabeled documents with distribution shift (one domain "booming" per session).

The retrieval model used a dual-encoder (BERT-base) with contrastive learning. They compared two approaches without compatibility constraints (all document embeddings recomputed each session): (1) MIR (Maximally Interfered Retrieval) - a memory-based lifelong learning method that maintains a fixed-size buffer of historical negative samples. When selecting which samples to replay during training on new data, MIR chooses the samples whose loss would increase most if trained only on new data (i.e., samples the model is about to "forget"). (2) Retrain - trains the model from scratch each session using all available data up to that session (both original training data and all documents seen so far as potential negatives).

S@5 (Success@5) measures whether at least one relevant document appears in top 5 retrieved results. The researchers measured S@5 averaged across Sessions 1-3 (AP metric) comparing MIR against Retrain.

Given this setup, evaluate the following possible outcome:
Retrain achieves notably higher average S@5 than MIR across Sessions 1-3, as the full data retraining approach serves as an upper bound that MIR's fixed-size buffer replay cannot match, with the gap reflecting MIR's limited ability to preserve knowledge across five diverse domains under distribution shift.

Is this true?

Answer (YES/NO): NO